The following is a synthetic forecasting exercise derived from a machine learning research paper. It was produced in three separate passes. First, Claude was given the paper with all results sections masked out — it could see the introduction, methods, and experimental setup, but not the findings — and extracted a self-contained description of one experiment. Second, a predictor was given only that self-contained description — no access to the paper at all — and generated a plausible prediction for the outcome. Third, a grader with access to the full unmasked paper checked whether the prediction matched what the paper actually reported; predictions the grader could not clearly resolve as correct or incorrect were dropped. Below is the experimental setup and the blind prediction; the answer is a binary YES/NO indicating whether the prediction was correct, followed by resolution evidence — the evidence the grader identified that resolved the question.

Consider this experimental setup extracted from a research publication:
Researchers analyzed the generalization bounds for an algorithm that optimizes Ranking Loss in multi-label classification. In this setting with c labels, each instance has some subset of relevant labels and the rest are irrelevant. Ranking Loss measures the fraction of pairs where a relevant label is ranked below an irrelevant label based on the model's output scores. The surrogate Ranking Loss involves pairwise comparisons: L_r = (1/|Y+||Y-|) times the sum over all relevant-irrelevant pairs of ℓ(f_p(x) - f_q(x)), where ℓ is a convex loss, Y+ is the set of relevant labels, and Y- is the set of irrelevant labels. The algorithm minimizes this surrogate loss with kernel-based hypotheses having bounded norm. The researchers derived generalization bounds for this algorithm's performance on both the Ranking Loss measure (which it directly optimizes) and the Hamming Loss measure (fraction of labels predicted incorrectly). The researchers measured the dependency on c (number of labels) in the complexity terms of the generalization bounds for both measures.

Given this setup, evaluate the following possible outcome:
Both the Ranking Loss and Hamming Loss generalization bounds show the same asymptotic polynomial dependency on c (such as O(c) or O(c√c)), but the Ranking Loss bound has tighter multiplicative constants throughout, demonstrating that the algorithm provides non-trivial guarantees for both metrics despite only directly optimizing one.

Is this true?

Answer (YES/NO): NO